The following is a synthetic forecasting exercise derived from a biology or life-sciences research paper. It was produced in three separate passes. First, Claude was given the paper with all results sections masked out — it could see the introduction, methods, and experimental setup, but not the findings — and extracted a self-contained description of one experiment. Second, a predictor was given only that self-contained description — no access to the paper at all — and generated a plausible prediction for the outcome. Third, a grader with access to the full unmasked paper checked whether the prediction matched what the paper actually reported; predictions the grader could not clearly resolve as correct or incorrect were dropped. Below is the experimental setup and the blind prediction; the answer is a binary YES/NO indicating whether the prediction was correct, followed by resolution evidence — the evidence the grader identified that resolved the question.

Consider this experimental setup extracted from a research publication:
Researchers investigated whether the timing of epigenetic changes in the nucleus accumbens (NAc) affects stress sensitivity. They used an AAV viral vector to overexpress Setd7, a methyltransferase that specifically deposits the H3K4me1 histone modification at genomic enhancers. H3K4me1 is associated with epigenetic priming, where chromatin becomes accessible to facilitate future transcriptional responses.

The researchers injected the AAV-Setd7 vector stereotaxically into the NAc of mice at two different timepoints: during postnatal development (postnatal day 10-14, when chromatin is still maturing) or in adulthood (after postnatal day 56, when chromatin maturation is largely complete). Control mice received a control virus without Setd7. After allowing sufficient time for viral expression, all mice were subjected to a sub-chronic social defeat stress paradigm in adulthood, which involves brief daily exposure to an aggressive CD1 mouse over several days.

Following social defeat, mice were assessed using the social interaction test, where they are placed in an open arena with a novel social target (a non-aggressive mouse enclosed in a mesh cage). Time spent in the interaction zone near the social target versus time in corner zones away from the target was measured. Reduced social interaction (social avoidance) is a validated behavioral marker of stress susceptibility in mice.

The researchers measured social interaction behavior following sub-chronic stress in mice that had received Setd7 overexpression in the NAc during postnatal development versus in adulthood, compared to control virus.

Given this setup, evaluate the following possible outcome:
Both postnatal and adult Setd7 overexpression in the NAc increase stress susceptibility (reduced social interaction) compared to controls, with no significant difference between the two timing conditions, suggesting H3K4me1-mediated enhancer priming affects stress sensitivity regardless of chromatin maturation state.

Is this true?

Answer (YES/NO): NO